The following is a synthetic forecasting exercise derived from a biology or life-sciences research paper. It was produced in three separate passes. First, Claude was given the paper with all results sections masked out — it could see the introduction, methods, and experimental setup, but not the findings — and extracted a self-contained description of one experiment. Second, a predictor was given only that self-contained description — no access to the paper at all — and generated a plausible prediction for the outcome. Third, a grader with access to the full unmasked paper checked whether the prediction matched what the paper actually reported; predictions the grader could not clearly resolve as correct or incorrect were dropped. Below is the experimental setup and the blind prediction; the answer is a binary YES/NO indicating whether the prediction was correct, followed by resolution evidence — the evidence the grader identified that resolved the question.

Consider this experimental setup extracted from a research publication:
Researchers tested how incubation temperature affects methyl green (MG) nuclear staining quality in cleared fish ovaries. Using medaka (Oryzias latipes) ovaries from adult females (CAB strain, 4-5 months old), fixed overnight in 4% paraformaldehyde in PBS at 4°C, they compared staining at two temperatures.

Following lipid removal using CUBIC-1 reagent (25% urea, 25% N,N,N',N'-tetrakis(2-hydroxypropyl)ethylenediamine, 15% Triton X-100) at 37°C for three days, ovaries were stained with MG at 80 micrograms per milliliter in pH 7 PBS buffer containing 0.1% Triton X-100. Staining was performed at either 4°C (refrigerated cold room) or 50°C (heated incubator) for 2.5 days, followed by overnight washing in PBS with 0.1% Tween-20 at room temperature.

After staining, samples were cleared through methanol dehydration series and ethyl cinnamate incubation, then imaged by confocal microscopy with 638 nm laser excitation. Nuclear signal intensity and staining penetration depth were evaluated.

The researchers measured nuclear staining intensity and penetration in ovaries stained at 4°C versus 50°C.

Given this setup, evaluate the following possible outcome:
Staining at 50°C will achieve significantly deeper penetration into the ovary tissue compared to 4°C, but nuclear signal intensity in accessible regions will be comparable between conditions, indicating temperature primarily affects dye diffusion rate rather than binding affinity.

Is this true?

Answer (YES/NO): NO